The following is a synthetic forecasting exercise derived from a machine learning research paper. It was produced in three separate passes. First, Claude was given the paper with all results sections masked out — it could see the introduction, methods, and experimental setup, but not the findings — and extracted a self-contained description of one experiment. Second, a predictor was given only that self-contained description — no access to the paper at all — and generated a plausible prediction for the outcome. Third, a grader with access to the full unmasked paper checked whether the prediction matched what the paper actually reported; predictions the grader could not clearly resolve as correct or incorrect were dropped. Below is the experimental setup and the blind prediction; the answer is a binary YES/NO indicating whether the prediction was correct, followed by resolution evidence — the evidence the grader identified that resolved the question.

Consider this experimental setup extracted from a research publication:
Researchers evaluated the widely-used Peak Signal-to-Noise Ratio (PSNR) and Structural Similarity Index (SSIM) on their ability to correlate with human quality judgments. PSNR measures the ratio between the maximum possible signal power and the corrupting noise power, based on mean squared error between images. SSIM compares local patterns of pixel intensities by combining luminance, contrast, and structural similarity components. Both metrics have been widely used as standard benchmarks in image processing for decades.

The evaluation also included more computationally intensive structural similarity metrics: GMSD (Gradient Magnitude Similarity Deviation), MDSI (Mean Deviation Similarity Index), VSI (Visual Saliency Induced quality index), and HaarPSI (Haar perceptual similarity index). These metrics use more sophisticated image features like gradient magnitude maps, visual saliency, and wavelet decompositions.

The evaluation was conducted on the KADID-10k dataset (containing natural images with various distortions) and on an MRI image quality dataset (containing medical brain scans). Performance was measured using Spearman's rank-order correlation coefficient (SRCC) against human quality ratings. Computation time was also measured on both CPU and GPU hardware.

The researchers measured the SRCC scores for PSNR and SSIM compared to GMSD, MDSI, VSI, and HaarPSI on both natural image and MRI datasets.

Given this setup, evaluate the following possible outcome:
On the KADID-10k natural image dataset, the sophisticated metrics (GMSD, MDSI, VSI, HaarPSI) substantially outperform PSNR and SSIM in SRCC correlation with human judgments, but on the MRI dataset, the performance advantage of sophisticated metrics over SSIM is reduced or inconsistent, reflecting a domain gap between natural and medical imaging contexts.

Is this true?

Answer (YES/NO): NO